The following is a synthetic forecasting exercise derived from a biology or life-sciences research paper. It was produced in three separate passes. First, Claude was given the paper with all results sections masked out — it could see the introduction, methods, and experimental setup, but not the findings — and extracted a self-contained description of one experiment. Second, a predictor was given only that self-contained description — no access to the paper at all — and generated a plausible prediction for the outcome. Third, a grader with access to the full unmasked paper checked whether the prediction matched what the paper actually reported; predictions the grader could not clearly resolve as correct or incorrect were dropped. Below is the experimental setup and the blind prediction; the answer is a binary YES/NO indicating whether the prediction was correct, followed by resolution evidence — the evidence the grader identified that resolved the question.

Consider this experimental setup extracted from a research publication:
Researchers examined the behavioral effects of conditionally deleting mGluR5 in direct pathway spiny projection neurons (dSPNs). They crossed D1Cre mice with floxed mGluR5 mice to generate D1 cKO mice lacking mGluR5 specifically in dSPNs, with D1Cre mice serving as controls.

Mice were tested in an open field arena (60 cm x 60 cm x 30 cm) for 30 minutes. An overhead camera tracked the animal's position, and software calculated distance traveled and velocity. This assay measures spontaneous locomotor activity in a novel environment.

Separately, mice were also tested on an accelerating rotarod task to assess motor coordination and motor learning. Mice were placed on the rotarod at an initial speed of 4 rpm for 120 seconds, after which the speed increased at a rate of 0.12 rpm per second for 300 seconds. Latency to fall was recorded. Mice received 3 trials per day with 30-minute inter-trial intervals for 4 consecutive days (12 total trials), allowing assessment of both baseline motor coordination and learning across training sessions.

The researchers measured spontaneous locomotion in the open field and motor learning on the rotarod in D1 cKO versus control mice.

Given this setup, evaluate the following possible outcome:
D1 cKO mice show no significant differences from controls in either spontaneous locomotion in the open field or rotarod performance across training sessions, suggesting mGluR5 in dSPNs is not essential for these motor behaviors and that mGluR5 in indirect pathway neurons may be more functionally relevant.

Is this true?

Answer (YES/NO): NO